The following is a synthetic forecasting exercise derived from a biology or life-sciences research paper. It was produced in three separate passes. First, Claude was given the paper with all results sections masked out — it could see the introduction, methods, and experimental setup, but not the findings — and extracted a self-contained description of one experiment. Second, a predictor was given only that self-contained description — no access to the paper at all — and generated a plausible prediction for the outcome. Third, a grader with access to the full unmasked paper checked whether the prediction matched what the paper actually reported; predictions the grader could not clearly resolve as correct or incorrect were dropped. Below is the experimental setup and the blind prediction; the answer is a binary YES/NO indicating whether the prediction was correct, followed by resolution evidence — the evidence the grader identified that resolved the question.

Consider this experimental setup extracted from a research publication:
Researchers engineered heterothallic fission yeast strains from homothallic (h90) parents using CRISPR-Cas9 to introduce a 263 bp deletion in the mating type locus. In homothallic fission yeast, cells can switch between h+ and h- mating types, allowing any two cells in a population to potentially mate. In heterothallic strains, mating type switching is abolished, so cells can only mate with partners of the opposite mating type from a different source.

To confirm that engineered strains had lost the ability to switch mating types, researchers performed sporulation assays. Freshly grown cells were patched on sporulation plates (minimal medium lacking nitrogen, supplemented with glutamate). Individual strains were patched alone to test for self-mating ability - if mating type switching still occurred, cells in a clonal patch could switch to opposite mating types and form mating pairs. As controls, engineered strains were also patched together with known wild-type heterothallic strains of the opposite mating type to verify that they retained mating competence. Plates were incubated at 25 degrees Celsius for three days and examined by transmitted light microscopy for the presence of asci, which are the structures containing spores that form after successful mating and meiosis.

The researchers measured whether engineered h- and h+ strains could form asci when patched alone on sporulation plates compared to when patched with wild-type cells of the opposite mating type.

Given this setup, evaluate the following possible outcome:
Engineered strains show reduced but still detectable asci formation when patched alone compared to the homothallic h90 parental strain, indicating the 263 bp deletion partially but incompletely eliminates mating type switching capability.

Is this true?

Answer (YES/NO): NO